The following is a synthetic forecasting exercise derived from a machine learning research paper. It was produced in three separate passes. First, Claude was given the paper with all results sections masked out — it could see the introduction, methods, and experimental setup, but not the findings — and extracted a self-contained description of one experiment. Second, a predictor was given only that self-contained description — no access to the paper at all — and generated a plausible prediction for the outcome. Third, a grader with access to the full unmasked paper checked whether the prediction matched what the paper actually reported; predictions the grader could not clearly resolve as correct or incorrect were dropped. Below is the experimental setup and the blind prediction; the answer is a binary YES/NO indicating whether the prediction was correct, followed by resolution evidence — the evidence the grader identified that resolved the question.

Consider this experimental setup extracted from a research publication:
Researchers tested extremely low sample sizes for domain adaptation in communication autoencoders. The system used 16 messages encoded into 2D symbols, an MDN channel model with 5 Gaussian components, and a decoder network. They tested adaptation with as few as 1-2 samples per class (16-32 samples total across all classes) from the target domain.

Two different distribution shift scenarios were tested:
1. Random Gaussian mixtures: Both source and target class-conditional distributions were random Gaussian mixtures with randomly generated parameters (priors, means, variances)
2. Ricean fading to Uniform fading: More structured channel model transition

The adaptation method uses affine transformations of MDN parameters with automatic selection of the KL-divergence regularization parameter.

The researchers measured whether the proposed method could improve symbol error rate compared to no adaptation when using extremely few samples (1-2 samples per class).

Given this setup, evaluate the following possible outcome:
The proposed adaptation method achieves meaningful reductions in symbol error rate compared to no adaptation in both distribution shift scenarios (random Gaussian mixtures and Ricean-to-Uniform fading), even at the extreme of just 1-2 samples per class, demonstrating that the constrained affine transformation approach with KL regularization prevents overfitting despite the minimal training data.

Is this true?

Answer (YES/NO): NO